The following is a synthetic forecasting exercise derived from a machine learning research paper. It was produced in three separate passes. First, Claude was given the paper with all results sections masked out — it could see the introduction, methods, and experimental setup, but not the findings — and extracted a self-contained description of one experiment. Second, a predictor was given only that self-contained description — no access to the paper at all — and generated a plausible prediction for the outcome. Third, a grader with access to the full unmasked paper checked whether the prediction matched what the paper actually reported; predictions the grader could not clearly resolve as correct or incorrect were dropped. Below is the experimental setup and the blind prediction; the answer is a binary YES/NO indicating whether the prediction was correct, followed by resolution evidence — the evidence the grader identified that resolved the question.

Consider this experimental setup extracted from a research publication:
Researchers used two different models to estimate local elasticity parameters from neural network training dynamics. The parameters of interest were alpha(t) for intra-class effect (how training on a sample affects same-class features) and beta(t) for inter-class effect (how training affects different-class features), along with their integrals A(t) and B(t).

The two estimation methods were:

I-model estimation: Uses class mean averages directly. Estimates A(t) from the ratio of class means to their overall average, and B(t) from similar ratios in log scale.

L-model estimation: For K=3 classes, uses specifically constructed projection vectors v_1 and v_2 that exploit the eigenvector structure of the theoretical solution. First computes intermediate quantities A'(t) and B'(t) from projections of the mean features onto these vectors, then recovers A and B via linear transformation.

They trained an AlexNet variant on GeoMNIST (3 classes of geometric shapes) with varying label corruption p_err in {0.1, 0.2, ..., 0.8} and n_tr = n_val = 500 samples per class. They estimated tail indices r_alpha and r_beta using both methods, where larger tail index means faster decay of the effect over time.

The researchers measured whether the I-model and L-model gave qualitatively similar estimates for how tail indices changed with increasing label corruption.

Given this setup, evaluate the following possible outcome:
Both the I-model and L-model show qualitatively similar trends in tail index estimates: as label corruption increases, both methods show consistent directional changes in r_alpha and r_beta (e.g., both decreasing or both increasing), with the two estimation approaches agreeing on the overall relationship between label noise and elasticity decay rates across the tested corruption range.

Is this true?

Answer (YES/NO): NO